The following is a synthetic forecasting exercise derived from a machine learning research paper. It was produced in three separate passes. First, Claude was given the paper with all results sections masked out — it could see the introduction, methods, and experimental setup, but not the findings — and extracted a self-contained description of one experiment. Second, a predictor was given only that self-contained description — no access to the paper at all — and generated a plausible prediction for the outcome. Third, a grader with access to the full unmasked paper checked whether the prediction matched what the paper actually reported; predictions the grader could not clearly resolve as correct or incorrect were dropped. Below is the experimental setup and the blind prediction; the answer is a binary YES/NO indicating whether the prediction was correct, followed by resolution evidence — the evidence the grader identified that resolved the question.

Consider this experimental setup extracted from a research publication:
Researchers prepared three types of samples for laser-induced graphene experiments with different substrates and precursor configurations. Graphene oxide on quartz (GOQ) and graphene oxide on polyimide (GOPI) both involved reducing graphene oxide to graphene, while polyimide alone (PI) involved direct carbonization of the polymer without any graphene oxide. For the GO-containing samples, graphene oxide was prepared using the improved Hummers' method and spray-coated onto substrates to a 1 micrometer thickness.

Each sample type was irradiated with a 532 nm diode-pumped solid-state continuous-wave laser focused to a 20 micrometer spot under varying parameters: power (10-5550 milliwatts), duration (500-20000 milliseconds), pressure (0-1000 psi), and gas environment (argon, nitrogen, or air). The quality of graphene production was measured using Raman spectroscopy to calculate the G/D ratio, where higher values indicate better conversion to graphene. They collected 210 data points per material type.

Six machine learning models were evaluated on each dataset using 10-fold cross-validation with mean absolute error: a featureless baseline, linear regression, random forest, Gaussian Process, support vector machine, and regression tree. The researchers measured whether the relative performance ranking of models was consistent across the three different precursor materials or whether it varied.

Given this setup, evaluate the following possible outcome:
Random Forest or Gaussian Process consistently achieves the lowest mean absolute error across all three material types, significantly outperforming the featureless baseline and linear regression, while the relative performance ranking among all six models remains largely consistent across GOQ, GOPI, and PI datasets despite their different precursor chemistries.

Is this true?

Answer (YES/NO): NO